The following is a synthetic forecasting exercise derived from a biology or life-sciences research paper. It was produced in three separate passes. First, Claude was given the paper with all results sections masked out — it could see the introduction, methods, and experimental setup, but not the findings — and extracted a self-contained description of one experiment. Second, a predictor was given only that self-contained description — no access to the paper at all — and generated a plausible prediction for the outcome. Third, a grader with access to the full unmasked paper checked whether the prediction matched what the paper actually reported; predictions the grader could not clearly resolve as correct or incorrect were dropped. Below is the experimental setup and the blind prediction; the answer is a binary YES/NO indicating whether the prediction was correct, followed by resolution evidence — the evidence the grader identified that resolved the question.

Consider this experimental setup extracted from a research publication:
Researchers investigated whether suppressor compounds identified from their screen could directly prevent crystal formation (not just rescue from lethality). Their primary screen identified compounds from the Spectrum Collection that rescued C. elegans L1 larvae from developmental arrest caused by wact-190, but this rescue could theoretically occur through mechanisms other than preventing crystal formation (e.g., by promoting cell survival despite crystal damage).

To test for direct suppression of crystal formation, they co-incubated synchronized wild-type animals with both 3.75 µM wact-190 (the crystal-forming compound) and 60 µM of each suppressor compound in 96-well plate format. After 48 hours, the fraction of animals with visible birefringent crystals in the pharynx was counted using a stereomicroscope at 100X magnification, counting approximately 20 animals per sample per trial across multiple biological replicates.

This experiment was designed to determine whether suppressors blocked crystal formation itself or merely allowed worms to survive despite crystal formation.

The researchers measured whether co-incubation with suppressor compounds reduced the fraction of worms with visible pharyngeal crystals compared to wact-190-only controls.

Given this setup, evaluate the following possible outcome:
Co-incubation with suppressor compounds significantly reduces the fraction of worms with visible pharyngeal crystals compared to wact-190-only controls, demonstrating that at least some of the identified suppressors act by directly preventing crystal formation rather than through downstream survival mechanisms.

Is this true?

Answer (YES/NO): YES